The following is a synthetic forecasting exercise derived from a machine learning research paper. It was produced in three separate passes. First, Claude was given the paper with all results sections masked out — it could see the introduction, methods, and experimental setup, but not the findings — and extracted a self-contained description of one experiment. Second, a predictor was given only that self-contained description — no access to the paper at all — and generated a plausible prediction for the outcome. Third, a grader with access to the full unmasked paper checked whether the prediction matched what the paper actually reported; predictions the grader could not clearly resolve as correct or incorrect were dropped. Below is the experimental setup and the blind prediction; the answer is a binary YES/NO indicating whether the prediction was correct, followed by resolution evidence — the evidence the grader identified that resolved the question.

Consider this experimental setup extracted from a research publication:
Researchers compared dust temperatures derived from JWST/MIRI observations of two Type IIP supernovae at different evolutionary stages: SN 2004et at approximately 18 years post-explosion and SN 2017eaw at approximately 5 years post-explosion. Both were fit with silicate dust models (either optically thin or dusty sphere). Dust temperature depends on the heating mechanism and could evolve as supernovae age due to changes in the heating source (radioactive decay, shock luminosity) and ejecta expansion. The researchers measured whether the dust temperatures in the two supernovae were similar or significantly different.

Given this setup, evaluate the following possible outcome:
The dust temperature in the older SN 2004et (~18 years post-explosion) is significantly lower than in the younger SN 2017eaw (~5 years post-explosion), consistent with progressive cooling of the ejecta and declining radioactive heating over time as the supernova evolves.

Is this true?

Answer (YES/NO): NO